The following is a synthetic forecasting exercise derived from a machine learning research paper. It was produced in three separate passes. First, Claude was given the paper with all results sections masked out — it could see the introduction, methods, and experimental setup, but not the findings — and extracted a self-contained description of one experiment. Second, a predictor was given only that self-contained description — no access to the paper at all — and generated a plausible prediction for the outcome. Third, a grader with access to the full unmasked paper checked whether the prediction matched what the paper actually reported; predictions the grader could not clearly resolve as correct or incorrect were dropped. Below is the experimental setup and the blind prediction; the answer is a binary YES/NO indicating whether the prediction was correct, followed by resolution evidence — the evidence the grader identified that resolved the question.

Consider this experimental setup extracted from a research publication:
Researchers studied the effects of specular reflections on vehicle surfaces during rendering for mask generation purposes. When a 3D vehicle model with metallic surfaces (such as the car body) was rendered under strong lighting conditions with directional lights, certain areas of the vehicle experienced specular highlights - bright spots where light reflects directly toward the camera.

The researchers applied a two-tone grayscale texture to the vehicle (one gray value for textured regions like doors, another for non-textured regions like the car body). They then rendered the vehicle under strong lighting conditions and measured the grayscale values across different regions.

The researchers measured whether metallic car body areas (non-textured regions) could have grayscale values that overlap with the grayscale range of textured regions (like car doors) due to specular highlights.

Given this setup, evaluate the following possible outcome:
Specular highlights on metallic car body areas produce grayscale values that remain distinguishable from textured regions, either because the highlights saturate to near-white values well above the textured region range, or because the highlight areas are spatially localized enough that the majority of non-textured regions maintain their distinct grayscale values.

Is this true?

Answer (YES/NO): NO